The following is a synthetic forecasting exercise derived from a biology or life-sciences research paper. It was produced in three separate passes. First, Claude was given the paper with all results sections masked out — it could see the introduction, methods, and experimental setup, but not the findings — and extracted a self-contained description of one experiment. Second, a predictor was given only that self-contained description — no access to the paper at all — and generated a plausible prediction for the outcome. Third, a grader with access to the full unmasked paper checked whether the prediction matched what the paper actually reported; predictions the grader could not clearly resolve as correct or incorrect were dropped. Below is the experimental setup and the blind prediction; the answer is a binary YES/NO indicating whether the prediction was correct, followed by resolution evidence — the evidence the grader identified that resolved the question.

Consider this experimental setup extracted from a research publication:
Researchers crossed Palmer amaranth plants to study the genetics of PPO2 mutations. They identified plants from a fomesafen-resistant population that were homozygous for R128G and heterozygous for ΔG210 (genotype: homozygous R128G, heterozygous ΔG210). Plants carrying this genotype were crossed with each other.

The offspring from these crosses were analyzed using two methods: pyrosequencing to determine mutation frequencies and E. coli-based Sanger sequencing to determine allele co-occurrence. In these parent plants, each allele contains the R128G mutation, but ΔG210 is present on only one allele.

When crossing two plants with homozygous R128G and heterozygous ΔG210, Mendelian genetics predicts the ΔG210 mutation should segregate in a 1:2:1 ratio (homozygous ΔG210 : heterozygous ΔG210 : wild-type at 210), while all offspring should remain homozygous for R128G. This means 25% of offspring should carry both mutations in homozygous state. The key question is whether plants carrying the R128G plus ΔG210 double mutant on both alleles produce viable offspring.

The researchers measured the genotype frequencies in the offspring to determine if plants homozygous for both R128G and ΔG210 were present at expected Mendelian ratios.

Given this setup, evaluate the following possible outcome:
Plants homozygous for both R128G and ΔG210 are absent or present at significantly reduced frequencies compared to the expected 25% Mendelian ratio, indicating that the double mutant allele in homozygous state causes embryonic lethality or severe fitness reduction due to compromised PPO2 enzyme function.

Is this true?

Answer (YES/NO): YES